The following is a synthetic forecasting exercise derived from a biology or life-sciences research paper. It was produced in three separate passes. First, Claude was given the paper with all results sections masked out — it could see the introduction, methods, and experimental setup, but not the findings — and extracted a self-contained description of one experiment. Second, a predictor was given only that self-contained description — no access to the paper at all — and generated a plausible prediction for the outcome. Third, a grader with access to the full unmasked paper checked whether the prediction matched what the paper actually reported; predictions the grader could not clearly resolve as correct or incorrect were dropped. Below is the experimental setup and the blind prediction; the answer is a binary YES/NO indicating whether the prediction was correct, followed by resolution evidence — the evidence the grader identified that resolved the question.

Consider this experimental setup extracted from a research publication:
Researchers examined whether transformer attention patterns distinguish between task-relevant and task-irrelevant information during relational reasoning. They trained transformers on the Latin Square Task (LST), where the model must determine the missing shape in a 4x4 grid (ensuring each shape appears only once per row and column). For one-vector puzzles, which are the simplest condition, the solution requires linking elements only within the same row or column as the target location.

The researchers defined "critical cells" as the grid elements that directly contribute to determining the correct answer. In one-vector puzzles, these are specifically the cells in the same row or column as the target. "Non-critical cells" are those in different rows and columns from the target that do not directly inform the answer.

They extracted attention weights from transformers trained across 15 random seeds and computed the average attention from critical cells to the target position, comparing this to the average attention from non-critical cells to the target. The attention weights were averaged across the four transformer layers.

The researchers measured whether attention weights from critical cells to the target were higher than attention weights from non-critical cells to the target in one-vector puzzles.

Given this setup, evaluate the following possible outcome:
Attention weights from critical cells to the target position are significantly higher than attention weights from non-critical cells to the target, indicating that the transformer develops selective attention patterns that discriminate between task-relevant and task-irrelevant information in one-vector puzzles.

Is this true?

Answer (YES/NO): YES